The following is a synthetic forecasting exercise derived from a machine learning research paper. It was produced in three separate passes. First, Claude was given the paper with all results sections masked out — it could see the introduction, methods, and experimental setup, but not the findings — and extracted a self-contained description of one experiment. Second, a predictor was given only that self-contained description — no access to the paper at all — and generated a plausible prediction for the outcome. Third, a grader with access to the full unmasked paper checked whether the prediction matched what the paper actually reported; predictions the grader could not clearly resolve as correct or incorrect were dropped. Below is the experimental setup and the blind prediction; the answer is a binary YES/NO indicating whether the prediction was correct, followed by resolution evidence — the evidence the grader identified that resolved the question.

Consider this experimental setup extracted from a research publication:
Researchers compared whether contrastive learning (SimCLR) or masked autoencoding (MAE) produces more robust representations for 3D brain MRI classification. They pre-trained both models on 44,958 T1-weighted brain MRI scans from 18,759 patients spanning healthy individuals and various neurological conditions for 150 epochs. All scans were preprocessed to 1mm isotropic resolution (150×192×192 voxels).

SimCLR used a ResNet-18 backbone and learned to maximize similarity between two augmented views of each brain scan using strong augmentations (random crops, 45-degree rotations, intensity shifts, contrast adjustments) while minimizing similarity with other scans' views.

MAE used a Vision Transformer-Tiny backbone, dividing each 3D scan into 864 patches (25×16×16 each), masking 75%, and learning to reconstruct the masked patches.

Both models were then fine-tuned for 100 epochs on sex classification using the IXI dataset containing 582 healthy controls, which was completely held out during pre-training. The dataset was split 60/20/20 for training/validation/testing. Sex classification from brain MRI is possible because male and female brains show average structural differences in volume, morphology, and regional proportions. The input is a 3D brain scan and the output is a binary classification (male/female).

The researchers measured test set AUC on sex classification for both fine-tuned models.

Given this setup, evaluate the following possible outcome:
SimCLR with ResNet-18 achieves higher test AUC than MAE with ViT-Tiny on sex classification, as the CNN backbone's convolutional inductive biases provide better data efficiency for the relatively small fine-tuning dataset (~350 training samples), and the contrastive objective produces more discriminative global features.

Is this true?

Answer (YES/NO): YES